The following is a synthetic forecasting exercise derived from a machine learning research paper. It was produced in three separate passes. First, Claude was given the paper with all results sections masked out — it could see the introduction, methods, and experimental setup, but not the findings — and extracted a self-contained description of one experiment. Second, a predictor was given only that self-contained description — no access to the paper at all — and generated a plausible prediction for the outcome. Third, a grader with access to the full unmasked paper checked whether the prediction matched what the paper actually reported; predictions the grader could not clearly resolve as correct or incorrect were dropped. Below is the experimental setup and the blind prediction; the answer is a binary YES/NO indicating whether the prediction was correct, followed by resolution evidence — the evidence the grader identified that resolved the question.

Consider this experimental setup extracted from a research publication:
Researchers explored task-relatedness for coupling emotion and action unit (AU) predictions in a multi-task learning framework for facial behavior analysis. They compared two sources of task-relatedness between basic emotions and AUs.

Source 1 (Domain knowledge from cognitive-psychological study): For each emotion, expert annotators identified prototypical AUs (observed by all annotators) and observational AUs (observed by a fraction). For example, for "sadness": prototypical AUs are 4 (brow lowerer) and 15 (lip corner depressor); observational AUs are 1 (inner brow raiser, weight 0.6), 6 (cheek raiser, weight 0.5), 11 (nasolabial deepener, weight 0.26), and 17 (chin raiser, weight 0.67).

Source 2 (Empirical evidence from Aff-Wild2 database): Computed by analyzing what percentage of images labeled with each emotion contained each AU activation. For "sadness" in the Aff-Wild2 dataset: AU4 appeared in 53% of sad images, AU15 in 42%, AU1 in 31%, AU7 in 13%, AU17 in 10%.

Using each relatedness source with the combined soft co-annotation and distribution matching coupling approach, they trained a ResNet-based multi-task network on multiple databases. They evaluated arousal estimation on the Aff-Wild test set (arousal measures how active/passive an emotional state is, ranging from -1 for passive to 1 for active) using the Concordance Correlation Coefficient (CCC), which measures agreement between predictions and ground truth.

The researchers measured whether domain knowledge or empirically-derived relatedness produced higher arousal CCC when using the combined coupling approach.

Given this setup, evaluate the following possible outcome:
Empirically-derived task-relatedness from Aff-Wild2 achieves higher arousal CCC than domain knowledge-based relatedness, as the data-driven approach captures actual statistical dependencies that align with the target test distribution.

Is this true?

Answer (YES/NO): YES